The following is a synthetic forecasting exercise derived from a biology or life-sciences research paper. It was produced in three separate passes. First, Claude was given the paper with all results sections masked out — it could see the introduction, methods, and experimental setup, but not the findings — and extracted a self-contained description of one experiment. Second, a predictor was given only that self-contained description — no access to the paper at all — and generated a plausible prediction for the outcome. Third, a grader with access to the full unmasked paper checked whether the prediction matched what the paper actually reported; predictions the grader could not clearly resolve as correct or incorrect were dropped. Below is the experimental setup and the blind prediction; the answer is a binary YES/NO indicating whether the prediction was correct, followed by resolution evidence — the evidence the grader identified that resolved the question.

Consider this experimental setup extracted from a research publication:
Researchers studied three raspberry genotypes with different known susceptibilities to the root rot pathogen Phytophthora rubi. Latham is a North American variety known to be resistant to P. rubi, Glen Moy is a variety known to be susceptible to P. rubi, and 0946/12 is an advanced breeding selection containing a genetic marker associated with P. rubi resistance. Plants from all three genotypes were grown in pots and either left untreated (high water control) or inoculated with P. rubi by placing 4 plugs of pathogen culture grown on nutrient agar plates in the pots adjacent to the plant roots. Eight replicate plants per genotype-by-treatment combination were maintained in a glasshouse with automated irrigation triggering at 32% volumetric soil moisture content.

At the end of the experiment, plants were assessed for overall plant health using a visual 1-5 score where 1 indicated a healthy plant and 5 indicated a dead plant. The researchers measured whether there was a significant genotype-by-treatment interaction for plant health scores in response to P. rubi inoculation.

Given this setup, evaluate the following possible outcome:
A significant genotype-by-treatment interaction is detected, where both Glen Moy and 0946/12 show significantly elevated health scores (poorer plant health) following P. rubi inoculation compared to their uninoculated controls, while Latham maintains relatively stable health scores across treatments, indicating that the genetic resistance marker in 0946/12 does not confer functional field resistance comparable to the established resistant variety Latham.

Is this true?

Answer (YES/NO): NO